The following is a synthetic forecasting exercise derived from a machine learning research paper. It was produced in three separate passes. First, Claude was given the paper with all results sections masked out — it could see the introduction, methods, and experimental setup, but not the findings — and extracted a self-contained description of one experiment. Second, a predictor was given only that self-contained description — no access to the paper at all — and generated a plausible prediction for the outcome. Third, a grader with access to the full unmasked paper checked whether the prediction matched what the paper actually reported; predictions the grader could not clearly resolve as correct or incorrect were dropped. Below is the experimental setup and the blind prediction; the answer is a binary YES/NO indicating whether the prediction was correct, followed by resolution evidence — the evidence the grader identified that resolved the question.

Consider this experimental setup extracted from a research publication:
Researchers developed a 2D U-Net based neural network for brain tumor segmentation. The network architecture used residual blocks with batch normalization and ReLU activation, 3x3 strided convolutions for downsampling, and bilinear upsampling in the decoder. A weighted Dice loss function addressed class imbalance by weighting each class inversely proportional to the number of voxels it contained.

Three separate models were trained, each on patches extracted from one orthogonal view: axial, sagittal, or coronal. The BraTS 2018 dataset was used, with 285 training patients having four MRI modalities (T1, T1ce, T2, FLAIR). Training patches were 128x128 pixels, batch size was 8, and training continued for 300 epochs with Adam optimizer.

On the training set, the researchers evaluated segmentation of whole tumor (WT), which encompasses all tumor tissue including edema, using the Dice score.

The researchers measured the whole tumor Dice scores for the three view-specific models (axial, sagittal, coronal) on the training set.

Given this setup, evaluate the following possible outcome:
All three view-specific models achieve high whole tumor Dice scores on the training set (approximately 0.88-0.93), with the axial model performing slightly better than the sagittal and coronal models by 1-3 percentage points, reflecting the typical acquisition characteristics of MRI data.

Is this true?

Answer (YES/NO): NO